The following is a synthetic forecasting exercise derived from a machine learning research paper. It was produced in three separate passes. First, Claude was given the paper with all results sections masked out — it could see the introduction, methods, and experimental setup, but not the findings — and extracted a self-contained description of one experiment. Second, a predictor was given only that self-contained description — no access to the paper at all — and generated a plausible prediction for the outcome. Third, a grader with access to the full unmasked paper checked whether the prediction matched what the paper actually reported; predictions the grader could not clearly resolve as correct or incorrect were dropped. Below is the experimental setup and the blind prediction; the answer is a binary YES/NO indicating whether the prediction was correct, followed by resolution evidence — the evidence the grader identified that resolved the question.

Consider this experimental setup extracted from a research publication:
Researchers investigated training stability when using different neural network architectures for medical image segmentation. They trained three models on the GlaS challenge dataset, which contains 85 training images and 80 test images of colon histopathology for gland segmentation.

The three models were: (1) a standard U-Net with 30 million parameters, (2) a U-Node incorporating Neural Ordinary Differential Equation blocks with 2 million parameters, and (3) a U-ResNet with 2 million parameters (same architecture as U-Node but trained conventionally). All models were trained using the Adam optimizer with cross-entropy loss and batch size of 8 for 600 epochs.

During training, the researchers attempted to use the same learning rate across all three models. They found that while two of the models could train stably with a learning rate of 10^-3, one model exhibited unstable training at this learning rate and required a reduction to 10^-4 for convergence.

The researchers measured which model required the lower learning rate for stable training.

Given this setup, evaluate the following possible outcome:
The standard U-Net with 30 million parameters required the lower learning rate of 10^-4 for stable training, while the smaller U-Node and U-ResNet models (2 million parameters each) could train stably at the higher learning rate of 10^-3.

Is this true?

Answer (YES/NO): YES